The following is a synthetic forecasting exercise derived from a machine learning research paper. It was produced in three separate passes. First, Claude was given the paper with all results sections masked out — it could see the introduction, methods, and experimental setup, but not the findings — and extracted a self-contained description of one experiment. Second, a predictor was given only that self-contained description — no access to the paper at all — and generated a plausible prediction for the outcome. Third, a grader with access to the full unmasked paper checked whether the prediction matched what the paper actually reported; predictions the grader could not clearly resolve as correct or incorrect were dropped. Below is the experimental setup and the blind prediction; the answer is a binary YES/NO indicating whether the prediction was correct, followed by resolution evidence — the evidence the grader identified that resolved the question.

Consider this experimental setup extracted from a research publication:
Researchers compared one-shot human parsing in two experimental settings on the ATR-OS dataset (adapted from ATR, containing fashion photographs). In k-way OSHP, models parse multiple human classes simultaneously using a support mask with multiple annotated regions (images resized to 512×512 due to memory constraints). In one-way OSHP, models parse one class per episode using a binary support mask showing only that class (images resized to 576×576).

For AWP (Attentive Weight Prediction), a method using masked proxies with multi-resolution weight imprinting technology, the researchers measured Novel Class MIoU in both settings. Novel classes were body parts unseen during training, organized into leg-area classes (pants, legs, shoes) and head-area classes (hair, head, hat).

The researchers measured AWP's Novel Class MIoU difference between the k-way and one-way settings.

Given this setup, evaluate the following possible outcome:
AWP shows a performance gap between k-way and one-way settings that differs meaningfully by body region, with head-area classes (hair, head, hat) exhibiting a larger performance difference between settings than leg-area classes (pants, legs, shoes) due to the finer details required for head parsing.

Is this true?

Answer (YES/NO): YES